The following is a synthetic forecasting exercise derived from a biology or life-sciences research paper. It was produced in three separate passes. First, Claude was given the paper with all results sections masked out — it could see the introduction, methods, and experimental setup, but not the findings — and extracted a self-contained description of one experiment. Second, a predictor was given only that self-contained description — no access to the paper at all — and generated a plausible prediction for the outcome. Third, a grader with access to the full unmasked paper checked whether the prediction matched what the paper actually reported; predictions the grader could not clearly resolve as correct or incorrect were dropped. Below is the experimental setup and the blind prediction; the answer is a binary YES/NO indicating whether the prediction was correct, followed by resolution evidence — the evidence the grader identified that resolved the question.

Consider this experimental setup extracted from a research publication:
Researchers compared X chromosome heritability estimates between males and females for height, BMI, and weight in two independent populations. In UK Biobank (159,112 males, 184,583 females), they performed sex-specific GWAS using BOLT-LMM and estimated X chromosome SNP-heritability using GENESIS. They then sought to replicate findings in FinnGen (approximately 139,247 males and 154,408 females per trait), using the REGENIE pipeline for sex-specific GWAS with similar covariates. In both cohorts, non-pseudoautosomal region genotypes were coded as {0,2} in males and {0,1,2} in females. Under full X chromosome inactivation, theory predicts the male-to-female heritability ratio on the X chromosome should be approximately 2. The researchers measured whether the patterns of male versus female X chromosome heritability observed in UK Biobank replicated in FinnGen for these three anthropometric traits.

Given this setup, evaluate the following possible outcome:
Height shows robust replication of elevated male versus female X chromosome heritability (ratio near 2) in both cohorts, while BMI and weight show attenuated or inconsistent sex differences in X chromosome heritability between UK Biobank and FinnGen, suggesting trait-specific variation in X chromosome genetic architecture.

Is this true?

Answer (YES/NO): NO